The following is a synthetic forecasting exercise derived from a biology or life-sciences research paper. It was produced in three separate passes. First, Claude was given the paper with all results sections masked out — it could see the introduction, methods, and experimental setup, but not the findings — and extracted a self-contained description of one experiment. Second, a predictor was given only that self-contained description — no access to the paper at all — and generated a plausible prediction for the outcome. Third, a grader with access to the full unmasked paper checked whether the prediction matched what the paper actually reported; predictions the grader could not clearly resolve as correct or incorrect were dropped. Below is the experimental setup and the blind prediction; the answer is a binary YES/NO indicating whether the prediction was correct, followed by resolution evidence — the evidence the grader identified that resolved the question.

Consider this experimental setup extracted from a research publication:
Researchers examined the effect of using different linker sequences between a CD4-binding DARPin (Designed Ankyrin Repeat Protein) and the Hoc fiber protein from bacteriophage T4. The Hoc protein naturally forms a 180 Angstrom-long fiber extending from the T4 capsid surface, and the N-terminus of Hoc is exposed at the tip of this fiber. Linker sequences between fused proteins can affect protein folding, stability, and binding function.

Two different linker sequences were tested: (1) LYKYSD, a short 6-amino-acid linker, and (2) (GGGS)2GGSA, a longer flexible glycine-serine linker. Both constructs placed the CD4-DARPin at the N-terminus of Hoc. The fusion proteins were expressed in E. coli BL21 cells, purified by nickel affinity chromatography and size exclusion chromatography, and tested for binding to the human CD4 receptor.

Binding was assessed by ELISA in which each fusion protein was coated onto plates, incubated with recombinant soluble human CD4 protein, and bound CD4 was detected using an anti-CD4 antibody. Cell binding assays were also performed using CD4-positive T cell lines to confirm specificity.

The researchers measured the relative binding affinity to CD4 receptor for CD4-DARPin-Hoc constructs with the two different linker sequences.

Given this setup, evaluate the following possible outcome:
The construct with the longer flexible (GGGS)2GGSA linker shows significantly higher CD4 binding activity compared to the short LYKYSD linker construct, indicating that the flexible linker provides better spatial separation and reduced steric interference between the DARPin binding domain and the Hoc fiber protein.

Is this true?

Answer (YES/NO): NO